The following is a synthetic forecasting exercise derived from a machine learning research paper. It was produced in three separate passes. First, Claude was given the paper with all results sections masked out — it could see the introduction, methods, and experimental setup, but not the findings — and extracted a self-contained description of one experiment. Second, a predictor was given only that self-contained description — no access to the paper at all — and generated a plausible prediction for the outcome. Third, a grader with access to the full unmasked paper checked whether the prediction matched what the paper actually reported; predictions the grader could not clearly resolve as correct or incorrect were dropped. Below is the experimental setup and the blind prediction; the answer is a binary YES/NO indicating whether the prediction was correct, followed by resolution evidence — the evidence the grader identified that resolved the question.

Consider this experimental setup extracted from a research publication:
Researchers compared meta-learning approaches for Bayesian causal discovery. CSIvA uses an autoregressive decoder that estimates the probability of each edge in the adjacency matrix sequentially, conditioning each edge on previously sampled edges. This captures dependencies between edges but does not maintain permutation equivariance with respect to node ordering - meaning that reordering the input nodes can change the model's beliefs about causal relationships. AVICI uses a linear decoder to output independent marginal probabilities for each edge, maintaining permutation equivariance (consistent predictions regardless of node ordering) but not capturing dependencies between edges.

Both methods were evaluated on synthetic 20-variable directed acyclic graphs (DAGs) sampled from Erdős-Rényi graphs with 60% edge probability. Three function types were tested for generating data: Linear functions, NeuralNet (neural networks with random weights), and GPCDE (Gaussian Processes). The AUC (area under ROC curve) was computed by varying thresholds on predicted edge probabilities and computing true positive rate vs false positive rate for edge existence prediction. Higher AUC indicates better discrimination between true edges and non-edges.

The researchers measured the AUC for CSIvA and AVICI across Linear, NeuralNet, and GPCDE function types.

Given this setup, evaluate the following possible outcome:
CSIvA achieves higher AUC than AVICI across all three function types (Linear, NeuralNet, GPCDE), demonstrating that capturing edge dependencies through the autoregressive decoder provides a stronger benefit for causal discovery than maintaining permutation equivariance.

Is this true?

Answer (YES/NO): NO